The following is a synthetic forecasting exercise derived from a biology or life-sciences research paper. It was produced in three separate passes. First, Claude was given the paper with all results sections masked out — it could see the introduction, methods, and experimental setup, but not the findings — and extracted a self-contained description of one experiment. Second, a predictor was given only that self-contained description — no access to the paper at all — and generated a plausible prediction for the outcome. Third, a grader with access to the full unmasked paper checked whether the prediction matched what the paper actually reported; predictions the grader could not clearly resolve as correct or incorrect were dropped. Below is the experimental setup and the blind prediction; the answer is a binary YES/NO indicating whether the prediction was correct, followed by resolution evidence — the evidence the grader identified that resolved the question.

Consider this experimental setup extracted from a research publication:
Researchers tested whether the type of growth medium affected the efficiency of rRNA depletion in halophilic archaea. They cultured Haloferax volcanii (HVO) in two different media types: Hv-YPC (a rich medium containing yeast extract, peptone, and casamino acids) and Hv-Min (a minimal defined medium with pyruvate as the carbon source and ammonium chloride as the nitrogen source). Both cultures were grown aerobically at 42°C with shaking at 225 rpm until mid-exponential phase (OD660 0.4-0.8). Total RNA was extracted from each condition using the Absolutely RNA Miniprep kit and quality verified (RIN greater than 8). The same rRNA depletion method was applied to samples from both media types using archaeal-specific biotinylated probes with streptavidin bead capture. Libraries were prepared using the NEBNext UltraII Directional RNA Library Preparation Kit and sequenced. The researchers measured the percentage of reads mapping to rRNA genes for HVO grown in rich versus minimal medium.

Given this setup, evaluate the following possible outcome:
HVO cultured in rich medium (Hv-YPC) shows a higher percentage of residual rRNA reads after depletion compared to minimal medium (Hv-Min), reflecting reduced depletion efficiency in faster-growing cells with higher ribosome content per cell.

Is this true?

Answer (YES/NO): NO